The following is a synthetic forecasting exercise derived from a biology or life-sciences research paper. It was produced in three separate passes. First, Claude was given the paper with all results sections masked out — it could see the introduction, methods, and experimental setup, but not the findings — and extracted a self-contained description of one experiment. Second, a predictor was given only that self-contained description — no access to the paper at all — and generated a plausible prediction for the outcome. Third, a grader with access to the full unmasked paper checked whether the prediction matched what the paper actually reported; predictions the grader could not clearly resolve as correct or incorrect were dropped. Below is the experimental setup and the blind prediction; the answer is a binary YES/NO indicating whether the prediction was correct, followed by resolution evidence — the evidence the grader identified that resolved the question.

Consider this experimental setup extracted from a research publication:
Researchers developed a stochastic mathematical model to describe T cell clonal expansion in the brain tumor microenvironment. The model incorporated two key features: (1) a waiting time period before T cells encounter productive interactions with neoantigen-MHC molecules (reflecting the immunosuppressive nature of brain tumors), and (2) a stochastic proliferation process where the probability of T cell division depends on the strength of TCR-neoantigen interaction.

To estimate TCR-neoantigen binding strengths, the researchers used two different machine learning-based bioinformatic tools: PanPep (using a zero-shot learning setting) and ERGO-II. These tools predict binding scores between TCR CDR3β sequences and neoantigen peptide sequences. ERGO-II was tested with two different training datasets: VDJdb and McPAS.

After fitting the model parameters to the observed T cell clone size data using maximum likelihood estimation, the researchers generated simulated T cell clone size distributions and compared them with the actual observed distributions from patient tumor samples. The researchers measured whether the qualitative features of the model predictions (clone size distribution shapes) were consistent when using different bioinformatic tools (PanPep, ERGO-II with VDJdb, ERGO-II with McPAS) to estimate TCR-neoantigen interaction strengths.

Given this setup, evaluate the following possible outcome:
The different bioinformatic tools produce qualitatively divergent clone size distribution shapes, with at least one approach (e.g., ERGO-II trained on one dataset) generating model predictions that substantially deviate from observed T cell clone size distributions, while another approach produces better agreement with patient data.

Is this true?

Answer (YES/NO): NO